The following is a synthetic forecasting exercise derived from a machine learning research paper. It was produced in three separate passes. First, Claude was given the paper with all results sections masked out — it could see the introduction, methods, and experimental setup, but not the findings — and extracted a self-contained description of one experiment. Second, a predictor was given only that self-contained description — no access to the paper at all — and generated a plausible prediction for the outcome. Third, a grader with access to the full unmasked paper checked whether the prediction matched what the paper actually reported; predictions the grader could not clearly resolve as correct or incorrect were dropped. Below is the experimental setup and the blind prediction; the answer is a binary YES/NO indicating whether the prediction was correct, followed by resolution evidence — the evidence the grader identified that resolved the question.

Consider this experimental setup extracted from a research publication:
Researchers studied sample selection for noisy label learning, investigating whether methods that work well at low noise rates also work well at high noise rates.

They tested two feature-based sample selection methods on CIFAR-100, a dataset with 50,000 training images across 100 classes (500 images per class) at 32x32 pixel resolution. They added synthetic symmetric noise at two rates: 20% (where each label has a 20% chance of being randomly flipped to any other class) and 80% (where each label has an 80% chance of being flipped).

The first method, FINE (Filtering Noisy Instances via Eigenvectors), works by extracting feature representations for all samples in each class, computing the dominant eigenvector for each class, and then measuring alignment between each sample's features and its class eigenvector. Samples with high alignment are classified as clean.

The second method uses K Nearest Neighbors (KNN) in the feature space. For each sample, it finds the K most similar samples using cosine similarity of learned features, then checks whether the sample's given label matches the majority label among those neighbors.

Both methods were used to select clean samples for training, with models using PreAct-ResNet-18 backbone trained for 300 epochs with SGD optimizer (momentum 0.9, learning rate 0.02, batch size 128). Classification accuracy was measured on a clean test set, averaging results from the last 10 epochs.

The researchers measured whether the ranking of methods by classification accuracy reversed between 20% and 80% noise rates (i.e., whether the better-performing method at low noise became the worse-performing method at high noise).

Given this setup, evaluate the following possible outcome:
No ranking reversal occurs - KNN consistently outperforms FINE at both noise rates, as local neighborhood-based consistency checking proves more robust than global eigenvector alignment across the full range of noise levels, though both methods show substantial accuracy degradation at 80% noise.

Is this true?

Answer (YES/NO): NO